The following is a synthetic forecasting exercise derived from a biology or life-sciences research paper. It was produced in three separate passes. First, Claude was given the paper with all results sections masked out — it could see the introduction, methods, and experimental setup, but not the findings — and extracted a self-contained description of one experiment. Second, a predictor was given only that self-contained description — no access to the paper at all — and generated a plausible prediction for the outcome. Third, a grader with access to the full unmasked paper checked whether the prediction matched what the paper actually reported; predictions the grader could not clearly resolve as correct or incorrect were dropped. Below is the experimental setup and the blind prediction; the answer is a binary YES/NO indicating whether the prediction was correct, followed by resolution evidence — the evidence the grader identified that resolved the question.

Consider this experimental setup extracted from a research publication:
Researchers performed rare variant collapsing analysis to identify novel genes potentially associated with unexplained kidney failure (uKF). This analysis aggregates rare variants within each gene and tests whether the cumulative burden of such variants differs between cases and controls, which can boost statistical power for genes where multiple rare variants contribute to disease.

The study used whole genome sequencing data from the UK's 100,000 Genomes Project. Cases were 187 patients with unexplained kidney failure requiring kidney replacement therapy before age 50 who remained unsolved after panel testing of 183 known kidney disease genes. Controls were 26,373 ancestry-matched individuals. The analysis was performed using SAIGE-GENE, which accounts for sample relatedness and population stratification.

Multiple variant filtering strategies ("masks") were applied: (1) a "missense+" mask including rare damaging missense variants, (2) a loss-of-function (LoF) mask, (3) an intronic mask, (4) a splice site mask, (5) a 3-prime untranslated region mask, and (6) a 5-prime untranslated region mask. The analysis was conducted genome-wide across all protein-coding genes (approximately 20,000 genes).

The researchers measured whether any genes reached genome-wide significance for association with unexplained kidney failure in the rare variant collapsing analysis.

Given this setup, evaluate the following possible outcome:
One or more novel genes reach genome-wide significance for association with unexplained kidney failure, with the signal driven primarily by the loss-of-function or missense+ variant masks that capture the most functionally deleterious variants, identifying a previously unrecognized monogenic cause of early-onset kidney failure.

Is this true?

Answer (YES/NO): NO